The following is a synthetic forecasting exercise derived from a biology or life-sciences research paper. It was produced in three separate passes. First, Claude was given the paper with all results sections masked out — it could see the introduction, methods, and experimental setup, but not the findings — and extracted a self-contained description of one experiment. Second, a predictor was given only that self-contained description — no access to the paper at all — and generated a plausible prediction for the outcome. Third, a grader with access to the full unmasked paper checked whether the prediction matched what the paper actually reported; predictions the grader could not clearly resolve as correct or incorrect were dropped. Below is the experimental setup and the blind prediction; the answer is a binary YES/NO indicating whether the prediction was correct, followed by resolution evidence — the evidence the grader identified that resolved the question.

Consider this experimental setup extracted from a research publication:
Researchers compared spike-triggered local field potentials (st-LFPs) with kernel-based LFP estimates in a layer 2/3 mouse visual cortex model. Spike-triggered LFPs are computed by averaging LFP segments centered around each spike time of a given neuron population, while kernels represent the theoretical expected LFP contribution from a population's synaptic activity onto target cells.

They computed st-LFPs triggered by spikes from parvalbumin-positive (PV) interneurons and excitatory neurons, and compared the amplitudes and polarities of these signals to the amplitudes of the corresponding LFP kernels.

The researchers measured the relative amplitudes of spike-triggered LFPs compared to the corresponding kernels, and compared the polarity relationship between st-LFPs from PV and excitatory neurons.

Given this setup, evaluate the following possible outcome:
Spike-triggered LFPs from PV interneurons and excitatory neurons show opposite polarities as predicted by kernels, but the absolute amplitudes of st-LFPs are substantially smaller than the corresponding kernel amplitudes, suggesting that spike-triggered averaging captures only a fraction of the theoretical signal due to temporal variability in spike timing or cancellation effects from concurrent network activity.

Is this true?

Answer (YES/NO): NO